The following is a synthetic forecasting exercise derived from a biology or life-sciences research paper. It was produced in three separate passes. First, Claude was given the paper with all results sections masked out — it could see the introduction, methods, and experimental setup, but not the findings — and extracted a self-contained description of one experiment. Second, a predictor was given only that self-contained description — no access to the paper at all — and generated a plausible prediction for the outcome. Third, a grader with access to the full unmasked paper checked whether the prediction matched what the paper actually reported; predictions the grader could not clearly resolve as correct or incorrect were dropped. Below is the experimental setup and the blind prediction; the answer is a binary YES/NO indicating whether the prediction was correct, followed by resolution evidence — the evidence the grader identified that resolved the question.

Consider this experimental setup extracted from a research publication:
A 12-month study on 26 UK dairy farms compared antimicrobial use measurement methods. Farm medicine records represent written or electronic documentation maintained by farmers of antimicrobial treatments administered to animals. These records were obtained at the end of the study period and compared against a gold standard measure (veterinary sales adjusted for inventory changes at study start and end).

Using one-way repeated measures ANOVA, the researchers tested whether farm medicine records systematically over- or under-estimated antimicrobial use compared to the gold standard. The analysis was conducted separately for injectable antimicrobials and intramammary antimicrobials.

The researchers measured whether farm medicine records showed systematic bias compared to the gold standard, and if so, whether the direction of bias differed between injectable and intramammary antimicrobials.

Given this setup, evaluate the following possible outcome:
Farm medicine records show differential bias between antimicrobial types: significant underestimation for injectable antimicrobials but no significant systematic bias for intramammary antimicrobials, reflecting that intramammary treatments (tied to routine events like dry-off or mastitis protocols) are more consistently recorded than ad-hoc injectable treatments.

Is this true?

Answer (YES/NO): NO